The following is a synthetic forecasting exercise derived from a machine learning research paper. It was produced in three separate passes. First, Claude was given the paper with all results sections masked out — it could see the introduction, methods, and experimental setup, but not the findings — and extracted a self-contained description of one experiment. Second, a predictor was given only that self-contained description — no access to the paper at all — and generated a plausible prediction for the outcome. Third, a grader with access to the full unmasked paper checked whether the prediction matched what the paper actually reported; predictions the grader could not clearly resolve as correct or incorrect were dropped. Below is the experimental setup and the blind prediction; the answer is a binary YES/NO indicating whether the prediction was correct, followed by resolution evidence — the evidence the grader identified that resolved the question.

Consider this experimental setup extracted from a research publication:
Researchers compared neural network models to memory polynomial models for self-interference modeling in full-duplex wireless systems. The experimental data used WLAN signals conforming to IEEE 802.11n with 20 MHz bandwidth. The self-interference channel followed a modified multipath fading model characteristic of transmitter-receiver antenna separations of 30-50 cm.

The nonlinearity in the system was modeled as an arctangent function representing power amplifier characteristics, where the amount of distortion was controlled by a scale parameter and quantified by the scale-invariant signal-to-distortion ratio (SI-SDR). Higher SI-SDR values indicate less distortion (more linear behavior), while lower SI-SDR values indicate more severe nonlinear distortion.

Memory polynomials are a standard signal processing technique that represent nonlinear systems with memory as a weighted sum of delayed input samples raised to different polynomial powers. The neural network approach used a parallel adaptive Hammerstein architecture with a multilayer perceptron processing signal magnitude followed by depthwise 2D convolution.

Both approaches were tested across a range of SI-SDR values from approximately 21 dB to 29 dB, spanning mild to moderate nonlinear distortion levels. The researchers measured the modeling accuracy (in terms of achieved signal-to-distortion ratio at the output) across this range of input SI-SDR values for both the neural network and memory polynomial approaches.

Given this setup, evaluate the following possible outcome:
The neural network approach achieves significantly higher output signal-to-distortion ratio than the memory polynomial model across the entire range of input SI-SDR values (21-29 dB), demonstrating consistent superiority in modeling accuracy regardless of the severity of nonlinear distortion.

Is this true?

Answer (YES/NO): NO